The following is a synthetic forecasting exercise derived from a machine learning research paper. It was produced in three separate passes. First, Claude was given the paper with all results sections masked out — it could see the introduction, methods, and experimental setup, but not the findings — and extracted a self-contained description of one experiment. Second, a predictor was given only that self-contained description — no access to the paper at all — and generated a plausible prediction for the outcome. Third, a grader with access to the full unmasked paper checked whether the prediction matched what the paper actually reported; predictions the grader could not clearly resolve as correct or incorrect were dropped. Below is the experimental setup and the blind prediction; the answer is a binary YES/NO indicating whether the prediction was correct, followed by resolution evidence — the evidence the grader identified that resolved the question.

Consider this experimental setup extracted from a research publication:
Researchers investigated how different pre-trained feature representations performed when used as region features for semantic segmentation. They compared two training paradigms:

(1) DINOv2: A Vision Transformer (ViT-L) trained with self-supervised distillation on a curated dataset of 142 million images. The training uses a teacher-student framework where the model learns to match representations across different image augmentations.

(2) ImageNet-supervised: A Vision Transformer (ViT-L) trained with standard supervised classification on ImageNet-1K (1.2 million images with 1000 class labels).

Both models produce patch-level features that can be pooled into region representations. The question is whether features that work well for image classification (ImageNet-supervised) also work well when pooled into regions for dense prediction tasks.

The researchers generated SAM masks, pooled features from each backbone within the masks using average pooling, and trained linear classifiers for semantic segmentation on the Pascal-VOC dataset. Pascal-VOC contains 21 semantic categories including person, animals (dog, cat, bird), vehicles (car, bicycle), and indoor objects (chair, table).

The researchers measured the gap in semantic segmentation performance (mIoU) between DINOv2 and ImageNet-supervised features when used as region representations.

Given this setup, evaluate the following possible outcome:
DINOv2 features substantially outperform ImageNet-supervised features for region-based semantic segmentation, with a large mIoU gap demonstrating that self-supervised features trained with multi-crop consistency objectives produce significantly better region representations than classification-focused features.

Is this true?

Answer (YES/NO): YES